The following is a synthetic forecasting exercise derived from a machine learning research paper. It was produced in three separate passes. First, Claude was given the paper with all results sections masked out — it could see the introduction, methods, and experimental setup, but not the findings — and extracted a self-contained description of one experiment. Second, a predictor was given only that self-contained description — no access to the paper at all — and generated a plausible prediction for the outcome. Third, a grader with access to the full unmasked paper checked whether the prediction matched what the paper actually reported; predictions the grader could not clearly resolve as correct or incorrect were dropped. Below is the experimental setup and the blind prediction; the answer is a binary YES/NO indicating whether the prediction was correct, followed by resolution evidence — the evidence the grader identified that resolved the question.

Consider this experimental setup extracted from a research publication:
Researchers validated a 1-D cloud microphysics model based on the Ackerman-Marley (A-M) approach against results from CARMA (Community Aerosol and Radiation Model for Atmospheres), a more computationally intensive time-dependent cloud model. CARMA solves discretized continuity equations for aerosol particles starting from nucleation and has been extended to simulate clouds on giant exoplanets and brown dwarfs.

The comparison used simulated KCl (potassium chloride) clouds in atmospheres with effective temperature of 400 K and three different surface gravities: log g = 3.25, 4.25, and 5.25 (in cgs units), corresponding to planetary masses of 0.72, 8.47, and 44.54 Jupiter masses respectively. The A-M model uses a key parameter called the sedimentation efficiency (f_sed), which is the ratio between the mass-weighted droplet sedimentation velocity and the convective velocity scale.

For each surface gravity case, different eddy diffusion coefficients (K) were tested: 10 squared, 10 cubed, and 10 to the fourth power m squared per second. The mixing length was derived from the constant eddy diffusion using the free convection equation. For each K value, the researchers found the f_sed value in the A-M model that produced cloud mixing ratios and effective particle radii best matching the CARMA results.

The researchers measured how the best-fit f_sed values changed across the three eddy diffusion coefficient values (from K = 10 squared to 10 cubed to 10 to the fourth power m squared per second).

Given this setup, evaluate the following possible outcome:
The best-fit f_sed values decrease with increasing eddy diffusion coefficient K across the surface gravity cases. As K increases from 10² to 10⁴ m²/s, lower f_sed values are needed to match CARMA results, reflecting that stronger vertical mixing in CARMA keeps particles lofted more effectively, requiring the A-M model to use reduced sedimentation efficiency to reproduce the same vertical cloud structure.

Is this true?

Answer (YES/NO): YES